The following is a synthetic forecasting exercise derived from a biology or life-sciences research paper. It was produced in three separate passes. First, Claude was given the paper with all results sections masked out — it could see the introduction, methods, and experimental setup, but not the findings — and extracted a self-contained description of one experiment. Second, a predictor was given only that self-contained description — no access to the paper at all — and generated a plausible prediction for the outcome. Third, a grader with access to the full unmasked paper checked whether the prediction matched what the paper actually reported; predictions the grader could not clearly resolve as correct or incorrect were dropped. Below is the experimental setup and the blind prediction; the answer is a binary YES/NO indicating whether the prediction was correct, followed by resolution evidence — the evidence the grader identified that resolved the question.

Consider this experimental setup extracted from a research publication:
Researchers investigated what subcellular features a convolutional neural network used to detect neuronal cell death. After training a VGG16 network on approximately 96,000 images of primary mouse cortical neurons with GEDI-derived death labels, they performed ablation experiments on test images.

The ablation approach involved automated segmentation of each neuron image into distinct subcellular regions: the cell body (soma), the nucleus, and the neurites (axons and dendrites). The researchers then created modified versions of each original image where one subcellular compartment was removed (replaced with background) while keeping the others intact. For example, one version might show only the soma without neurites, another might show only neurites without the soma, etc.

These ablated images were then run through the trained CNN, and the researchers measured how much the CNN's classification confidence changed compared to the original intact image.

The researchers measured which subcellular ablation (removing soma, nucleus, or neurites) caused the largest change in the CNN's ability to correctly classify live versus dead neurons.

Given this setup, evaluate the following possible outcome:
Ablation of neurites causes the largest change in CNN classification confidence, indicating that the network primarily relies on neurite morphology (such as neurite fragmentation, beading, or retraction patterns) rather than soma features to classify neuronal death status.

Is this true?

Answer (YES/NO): NO